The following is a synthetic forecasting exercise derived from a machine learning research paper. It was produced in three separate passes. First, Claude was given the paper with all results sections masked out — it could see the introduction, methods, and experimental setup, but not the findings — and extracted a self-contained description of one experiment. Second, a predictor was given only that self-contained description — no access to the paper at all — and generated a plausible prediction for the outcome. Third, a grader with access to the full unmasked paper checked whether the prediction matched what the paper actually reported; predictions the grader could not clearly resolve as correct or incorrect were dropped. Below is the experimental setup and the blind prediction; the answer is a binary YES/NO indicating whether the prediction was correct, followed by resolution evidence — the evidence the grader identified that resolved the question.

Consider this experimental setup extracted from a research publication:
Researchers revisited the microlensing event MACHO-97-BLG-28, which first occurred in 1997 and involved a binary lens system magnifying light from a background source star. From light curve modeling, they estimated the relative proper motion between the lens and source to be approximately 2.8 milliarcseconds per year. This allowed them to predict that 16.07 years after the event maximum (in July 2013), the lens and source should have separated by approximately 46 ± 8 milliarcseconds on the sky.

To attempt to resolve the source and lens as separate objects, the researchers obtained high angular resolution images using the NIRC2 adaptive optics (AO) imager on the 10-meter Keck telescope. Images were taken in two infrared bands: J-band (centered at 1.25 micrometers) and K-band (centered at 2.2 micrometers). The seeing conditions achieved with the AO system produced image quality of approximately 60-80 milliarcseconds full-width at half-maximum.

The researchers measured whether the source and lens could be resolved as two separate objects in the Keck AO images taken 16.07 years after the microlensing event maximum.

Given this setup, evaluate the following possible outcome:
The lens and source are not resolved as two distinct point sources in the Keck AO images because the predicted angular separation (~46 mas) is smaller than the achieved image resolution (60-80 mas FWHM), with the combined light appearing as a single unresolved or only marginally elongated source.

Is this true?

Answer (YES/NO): YES